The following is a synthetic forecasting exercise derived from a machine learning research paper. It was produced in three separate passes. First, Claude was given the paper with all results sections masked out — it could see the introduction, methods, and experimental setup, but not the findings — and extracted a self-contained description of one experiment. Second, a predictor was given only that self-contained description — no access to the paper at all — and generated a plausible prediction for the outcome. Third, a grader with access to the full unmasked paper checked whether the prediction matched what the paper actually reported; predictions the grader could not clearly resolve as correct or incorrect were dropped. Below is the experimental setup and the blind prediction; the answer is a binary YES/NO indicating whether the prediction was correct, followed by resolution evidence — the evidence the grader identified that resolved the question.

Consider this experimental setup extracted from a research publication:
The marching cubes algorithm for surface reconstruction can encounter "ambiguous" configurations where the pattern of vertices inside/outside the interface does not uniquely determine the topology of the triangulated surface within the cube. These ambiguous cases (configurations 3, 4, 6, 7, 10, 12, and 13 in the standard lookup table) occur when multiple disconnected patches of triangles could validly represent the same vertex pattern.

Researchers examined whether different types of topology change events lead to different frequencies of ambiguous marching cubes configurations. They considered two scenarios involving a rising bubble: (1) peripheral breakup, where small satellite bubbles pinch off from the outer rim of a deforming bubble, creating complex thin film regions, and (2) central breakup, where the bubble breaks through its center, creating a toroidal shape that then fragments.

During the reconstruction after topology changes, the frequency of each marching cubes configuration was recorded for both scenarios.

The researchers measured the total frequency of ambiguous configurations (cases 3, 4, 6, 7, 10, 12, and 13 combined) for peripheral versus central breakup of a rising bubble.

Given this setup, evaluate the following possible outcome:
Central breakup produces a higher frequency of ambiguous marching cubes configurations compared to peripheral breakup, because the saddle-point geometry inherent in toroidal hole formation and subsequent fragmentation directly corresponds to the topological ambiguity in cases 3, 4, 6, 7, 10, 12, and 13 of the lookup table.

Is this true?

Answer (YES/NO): NO